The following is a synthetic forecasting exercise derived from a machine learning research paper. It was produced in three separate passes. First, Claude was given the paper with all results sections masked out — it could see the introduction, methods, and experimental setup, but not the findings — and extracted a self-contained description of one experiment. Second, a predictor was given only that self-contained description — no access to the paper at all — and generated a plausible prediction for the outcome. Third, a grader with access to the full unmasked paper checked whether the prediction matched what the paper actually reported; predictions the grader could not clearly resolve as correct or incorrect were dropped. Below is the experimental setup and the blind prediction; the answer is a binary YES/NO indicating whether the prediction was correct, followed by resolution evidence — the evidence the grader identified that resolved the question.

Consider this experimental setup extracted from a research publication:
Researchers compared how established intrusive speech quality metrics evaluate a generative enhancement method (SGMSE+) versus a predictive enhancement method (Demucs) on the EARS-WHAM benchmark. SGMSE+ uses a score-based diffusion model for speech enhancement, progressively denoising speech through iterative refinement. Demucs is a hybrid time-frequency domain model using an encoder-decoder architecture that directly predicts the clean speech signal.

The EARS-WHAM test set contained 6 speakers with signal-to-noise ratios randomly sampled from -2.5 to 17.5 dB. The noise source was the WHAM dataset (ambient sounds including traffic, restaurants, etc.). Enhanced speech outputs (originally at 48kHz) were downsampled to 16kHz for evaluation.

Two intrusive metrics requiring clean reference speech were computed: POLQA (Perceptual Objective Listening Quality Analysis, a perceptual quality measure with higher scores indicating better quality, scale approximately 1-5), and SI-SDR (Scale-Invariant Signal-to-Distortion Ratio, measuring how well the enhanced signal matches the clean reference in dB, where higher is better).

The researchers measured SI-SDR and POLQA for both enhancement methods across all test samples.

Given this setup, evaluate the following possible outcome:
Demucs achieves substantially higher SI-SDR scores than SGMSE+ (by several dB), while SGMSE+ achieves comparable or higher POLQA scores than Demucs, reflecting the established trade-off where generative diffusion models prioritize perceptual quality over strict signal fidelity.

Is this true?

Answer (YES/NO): NO